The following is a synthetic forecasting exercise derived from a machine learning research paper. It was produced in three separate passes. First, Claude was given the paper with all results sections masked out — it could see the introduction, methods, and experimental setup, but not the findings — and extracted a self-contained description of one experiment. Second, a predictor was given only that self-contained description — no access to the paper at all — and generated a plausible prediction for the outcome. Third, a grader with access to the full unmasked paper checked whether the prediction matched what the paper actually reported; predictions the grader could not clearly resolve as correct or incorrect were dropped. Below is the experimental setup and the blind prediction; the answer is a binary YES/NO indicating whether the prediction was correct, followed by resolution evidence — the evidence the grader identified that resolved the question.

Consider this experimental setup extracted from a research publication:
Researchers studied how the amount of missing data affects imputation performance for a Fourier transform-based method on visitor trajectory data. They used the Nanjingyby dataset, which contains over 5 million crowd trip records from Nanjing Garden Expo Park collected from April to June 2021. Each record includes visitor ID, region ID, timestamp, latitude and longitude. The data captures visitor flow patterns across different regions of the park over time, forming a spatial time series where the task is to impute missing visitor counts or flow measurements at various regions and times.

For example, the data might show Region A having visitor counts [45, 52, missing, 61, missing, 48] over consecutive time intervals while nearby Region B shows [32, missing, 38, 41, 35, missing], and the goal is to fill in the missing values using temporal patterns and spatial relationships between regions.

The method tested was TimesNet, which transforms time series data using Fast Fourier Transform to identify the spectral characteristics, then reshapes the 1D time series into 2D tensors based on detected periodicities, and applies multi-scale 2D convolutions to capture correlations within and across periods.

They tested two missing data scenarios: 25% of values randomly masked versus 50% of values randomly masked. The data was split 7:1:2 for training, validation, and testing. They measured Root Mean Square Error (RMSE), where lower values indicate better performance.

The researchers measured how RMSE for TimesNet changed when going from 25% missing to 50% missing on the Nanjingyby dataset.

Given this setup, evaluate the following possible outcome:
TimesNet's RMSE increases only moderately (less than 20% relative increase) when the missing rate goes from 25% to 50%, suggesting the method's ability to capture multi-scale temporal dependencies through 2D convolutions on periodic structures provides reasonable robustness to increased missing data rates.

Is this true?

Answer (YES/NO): YES